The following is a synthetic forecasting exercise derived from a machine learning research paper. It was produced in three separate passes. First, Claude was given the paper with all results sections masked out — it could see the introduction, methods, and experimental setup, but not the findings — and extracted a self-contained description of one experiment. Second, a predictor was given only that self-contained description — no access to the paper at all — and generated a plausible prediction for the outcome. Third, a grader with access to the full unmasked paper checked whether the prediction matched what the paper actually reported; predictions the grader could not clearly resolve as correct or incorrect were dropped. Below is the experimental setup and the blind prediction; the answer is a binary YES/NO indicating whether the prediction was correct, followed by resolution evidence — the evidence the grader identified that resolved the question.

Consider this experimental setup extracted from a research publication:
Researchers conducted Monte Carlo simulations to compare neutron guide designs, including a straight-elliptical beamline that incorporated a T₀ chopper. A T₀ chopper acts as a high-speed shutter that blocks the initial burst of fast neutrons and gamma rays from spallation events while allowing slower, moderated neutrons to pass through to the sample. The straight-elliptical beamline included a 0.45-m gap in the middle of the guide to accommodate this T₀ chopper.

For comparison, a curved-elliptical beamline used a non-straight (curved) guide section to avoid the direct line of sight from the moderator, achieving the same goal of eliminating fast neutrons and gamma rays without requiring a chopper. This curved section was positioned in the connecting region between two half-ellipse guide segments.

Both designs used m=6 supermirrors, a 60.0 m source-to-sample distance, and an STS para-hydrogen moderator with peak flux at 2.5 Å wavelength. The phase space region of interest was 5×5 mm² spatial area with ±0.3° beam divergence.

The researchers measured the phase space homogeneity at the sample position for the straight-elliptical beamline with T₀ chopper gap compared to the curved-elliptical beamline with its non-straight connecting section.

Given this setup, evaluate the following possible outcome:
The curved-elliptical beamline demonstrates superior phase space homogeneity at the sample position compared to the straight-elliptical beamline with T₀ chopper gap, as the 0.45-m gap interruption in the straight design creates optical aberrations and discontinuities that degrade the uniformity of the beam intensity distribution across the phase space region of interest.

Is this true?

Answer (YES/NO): NO